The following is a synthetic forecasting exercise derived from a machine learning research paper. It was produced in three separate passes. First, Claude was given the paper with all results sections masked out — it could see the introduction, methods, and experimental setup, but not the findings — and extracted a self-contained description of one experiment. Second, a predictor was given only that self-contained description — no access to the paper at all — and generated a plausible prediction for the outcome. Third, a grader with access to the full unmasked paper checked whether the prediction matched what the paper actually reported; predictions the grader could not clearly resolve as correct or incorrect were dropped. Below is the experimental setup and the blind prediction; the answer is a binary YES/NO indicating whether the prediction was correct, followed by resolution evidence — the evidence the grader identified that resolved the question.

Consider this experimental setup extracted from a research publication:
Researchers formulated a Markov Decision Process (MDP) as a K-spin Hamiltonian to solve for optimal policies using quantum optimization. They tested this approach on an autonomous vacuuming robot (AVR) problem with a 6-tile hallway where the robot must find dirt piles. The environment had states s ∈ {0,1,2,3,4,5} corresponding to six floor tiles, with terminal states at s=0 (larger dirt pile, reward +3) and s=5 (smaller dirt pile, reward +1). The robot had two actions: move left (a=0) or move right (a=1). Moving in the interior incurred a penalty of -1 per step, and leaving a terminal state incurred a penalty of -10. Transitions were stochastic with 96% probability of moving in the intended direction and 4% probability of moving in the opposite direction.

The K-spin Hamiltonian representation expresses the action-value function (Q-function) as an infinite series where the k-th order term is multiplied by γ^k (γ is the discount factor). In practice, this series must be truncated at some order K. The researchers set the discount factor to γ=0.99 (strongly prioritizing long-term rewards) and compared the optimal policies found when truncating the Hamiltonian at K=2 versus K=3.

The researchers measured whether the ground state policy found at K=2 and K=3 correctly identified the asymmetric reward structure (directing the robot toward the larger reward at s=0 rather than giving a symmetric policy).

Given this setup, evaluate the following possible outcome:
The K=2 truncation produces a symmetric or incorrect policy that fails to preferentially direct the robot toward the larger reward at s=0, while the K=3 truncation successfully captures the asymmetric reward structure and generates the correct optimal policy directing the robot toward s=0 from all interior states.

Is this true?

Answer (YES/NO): YES